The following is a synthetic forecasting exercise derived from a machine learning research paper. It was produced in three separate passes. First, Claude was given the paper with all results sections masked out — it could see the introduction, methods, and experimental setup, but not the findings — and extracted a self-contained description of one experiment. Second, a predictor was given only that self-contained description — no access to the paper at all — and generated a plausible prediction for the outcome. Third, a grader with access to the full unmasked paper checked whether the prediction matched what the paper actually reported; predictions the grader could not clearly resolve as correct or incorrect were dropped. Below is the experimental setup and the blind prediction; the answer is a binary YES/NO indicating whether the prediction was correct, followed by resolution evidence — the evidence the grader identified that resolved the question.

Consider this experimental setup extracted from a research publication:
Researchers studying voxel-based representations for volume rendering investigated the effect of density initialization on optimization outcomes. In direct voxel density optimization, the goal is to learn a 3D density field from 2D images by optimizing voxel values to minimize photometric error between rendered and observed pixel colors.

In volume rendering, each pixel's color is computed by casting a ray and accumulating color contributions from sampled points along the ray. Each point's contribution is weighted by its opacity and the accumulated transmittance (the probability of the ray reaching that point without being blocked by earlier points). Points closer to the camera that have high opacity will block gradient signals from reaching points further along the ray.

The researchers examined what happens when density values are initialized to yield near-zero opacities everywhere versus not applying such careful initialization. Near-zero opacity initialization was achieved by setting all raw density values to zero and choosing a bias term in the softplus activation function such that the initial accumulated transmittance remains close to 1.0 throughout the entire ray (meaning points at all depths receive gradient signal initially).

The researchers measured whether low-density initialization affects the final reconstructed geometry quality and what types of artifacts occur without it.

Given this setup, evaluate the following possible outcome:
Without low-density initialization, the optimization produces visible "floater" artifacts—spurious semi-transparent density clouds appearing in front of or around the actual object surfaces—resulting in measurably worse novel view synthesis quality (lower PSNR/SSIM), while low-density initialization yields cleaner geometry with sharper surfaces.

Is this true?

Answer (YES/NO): YES